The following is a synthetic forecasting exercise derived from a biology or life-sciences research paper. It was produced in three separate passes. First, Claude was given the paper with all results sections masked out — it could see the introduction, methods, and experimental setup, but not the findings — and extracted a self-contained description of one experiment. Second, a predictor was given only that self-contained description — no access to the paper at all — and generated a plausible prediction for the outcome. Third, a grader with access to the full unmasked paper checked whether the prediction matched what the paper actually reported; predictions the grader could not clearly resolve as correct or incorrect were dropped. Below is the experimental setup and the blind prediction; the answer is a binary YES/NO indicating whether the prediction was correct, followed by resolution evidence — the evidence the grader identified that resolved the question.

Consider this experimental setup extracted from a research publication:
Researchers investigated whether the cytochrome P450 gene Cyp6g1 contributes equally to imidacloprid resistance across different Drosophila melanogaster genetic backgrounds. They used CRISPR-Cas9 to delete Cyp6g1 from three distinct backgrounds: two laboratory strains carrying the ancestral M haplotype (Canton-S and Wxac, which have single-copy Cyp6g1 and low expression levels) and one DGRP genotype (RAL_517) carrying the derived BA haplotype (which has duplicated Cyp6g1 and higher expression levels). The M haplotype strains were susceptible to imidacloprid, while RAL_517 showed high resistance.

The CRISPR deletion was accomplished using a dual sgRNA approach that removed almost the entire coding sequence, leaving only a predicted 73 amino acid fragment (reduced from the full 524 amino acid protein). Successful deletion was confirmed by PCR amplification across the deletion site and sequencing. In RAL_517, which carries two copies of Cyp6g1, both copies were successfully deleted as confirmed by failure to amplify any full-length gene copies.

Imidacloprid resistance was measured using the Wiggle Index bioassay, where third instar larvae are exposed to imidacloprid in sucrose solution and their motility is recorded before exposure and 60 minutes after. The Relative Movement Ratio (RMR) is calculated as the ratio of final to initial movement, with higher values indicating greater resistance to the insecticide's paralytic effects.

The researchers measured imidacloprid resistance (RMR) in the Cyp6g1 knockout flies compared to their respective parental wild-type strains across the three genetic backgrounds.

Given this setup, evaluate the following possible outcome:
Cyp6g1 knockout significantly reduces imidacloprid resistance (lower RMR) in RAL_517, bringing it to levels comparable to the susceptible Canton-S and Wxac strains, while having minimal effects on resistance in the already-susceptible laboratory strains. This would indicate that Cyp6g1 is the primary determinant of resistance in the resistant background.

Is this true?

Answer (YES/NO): NO